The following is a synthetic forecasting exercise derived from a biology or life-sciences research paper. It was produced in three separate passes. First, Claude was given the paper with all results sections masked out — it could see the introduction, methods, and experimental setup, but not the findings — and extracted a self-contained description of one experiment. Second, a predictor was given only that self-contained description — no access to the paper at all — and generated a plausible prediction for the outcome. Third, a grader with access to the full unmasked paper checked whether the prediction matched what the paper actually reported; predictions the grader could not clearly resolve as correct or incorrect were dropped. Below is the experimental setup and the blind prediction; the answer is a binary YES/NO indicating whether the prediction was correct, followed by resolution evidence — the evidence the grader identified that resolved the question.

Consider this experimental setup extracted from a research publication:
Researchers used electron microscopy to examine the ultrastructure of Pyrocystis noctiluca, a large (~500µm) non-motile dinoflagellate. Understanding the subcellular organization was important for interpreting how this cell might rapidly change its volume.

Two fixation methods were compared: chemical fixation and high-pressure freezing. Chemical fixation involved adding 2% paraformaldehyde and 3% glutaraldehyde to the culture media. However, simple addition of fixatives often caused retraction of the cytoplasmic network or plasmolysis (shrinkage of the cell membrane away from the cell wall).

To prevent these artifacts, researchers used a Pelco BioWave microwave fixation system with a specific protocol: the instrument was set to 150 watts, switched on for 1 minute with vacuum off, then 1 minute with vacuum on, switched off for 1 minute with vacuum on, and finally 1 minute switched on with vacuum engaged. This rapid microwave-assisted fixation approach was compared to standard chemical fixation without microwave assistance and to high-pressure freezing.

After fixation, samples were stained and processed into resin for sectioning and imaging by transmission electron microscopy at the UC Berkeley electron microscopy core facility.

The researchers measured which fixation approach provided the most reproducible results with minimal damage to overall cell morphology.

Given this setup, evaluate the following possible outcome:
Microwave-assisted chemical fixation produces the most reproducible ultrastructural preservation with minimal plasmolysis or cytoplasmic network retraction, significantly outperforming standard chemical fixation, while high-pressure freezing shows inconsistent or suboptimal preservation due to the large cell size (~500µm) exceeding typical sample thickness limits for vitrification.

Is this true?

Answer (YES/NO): NO